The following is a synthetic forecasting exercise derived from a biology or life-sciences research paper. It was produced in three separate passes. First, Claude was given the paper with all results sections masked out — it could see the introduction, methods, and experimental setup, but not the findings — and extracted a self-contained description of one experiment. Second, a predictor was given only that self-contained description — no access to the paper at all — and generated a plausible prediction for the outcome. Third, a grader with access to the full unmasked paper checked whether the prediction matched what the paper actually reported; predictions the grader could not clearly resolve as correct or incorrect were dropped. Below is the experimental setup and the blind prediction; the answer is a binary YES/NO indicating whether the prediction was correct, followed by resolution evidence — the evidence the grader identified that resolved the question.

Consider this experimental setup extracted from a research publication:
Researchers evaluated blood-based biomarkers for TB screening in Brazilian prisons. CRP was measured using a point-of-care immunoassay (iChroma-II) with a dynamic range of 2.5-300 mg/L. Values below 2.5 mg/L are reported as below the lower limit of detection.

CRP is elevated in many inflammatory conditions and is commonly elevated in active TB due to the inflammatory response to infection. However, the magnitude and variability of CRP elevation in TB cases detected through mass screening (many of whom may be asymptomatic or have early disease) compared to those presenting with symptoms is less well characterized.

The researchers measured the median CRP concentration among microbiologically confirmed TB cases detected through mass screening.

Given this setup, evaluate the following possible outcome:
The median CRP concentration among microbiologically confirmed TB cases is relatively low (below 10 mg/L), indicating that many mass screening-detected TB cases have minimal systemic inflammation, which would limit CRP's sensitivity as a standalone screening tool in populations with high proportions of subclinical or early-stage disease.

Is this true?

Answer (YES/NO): YES